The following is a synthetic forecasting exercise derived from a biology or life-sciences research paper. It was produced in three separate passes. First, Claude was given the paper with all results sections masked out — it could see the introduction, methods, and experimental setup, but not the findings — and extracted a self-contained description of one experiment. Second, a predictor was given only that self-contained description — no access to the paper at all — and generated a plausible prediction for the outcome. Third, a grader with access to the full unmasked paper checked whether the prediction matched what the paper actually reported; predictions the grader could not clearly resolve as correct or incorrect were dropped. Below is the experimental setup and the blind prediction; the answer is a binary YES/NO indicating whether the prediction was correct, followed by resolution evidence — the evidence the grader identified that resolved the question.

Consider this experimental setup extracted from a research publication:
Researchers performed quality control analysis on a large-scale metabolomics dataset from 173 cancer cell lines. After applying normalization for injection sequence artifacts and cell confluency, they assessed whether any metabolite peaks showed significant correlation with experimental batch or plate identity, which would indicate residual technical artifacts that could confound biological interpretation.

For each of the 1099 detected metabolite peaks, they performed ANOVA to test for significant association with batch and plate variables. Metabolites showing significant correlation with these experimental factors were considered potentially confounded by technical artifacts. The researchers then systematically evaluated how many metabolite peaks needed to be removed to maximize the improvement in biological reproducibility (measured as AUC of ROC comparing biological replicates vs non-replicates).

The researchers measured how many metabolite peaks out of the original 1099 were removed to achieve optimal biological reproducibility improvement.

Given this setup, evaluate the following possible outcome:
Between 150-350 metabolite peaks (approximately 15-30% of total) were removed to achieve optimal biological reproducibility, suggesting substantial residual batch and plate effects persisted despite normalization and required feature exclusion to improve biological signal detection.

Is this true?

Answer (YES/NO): NO